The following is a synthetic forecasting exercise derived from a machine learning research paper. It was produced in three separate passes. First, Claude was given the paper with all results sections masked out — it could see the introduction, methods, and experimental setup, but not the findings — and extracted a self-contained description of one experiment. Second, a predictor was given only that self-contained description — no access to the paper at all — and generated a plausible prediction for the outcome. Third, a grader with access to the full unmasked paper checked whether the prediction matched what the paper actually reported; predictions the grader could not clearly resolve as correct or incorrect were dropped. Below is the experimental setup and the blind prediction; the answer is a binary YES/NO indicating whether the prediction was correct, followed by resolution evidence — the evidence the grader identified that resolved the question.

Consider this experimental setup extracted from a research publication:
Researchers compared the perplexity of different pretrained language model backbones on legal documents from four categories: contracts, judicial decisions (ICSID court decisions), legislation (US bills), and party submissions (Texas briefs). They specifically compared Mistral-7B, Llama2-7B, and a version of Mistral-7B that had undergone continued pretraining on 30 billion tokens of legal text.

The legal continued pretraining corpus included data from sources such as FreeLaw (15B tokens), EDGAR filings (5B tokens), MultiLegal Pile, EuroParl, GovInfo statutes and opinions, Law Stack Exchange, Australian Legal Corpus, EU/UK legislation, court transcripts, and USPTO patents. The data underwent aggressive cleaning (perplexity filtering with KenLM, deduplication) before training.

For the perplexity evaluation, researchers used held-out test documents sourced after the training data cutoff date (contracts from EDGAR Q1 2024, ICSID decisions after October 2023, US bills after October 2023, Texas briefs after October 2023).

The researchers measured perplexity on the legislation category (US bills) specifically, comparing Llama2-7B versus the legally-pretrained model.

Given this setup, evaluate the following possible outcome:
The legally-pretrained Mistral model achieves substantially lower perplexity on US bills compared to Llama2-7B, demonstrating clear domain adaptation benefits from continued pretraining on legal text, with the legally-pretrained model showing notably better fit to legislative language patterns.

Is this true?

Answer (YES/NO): NO